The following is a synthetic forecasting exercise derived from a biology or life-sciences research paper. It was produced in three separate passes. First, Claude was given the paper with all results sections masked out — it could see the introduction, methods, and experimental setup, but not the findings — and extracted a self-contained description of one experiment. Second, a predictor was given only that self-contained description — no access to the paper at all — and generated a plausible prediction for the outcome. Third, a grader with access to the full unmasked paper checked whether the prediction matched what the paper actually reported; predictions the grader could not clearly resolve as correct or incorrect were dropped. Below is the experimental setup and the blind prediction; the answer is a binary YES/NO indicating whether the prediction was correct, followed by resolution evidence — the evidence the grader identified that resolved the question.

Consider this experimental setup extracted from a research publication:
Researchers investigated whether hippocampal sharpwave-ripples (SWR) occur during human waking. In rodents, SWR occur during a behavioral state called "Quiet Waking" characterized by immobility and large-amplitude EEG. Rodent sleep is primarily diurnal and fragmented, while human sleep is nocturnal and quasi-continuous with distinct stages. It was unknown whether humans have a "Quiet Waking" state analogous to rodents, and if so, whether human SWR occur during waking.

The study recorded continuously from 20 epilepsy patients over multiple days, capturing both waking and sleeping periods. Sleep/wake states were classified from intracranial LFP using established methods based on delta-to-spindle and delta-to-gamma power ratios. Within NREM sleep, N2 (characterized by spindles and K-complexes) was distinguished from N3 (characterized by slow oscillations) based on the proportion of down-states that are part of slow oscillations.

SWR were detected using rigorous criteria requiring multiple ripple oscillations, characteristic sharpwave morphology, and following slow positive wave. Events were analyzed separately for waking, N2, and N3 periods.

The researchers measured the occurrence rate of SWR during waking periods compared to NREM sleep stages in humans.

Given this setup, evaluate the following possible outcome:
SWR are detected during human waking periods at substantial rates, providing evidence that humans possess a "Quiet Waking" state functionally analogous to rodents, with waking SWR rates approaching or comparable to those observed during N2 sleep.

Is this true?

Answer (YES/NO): NO